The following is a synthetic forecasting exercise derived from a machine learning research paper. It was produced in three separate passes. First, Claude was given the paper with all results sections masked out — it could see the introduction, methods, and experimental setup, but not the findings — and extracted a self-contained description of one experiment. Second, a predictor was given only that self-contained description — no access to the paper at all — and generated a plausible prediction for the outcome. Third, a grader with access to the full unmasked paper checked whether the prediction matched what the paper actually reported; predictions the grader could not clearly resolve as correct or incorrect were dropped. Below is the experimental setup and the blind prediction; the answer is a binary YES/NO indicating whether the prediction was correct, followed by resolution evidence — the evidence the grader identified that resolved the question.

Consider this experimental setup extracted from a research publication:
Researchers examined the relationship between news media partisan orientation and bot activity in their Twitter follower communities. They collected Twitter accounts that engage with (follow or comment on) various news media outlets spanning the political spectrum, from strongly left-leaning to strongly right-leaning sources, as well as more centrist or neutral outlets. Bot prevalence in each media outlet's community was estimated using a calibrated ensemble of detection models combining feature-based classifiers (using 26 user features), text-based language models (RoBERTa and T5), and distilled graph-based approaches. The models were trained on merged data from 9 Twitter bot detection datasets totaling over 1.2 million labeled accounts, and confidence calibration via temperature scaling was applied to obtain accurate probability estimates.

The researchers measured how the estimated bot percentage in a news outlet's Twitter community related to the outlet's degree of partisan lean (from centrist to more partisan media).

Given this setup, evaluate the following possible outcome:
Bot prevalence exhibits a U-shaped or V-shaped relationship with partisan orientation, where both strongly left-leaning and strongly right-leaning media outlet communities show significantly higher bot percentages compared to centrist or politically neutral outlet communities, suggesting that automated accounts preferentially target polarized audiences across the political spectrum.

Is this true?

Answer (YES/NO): YES